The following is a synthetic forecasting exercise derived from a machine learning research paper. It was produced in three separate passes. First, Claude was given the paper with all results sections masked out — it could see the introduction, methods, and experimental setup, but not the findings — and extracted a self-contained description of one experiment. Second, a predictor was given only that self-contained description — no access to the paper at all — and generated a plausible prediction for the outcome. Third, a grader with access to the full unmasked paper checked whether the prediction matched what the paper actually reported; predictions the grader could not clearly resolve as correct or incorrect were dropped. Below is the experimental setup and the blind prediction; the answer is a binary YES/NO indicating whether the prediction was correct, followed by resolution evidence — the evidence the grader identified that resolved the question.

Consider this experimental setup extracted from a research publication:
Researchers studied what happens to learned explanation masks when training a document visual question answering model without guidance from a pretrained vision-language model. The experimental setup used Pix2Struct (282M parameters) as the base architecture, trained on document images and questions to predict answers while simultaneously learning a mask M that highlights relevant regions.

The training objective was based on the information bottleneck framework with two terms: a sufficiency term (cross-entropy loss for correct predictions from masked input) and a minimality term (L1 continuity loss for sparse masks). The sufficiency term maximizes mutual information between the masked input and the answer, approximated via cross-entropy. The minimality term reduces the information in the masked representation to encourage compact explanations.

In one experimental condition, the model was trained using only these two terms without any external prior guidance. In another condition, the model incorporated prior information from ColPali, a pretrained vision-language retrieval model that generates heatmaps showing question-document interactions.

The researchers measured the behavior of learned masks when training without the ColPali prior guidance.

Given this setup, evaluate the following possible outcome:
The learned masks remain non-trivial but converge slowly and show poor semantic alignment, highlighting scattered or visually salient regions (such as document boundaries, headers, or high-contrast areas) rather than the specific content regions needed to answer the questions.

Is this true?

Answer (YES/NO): NO